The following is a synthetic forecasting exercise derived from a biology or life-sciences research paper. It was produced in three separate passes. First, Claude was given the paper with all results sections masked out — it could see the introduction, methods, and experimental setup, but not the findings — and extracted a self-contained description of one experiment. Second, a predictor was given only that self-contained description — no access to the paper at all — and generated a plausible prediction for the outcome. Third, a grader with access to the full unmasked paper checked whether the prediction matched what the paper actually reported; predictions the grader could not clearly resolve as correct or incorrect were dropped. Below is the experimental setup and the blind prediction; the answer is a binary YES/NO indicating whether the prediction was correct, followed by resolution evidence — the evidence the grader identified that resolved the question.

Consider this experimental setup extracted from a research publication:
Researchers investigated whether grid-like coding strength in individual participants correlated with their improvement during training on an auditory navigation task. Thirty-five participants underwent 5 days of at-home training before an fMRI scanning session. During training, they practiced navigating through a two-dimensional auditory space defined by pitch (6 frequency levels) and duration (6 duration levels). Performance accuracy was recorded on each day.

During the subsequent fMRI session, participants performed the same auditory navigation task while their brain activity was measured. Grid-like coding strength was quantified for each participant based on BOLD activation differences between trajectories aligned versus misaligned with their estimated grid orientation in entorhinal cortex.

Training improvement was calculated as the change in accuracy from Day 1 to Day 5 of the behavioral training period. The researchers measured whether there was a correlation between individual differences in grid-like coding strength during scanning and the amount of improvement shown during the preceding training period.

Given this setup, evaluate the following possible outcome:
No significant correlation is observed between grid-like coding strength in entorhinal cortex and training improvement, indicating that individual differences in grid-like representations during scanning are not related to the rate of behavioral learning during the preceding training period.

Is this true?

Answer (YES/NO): NO